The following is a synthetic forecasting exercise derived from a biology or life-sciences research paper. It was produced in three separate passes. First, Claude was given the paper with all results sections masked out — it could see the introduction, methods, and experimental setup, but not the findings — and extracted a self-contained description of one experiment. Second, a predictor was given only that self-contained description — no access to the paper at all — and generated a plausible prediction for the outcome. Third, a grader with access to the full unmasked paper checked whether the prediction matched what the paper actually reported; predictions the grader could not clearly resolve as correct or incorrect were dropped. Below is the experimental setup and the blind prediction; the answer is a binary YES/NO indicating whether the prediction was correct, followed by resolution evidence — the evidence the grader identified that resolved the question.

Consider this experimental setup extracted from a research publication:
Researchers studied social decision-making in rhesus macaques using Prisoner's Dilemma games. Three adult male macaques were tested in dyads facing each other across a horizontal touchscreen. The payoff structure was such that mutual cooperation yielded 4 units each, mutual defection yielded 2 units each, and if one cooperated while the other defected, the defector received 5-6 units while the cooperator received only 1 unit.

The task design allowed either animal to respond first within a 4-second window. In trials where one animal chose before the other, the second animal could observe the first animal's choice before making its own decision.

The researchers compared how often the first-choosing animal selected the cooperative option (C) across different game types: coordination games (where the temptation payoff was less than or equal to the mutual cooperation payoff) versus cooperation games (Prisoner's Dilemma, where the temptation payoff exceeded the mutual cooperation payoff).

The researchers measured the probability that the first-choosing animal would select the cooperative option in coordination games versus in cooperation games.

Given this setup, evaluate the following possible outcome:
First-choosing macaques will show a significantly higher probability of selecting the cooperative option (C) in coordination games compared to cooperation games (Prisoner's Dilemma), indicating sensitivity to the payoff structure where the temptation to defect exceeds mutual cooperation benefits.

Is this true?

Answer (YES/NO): YES